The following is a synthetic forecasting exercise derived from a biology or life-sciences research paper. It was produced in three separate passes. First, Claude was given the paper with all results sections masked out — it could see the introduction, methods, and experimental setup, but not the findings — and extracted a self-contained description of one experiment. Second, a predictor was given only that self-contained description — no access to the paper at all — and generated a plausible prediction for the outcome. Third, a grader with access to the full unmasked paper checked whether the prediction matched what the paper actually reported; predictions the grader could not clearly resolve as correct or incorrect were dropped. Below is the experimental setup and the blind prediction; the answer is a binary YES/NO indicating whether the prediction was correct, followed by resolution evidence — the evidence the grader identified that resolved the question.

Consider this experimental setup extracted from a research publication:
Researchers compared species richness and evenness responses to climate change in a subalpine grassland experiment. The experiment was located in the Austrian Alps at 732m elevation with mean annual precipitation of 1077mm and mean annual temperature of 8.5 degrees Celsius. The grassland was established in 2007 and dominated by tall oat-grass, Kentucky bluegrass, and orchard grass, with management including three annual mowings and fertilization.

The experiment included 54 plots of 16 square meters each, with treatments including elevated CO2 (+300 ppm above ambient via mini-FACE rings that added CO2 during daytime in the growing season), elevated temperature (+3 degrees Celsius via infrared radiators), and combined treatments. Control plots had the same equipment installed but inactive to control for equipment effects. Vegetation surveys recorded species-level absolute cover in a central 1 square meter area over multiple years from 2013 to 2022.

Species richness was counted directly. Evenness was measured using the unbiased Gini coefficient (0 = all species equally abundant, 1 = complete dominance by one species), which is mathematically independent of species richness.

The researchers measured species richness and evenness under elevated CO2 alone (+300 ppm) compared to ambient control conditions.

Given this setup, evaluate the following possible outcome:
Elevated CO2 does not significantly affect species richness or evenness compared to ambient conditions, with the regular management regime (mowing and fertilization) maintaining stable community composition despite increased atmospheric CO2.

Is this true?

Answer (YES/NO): YES